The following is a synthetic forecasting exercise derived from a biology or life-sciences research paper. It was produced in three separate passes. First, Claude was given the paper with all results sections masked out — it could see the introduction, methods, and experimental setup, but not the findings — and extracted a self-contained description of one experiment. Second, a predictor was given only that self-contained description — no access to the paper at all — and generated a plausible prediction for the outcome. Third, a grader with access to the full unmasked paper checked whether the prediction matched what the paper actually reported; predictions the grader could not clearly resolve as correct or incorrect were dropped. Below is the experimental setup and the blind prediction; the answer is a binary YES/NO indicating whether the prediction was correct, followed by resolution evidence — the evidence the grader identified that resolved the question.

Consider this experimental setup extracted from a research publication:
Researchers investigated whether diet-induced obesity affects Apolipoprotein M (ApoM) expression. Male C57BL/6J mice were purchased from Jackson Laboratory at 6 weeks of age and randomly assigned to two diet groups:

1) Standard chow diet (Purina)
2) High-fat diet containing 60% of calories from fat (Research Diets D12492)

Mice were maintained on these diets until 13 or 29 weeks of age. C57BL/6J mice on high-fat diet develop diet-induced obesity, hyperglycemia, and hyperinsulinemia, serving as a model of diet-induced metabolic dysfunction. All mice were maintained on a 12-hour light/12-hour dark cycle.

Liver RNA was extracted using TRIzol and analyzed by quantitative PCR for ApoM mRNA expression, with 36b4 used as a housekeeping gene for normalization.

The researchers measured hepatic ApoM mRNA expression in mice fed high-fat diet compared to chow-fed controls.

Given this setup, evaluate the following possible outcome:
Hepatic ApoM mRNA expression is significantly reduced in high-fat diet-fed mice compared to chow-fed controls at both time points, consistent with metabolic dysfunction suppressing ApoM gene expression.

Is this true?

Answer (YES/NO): NO